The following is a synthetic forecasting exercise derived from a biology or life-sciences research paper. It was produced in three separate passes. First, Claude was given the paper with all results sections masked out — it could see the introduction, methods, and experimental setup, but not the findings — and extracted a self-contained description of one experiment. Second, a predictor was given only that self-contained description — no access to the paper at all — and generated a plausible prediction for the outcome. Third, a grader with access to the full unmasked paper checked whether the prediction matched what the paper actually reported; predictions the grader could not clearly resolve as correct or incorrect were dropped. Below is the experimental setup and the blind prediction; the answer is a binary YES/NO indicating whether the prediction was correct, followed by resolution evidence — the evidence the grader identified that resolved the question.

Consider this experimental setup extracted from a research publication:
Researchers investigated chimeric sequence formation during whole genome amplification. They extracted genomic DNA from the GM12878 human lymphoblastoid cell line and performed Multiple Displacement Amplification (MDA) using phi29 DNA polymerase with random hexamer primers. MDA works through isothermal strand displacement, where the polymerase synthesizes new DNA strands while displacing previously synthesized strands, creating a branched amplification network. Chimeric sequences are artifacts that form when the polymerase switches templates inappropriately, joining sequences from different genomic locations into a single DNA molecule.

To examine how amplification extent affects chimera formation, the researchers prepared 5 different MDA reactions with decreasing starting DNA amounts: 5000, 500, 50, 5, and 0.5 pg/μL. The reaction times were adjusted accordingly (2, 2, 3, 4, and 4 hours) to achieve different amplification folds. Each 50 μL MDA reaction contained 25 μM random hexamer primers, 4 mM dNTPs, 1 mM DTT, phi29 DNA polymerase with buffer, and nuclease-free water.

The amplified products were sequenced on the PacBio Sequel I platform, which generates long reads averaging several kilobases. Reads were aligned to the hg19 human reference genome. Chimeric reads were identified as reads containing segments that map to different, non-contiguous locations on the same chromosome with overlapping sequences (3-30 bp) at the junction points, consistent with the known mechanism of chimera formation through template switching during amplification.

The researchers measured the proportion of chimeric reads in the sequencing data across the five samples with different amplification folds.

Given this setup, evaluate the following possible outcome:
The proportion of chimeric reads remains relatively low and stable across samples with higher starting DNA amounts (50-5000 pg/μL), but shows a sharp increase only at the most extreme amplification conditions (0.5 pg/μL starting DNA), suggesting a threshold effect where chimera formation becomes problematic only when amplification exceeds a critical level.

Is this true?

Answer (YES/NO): NO